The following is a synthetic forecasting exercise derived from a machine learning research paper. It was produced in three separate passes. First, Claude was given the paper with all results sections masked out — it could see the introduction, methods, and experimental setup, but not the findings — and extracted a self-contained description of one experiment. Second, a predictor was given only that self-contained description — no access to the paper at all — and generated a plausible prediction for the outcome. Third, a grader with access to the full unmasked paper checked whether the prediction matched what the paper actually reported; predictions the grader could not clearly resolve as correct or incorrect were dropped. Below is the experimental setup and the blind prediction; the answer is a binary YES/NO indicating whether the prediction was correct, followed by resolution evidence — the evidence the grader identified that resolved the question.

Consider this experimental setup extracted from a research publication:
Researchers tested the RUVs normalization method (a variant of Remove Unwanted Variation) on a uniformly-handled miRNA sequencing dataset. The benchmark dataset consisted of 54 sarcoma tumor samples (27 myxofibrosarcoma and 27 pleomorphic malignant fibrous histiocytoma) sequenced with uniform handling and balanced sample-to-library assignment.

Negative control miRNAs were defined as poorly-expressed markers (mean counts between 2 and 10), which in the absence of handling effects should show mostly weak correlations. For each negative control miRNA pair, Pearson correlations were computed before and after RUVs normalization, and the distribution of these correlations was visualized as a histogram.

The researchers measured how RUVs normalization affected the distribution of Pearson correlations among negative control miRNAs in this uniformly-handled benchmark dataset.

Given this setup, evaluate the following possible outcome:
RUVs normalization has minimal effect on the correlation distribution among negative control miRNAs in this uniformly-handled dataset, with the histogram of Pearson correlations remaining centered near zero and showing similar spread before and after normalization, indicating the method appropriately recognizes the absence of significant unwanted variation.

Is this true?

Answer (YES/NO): NO